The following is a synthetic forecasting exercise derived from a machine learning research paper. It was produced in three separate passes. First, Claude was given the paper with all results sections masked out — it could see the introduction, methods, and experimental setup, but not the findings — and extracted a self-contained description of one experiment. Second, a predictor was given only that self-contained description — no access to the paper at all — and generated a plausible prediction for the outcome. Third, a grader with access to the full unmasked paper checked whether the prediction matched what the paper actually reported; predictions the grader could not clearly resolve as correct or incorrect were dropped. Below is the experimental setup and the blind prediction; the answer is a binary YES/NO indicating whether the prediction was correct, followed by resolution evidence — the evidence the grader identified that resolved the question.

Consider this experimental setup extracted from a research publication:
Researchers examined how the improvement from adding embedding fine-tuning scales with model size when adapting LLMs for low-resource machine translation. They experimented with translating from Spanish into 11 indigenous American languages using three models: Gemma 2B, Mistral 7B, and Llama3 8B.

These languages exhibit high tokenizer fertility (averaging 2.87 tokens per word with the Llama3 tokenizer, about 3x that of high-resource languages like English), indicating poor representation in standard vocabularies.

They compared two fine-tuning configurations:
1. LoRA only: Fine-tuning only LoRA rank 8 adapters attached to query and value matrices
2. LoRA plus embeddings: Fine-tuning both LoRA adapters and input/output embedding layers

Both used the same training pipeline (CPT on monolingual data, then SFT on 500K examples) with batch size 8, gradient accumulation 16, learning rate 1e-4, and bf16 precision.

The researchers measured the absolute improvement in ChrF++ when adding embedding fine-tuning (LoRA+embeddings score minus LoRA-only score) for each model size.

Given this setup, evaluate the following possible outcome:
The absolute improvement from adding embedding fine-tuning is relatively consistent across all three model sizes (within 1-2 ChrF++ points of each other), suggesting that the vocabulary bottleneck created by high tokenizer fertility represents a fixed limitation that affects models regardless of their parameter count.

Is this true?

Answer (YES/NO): NO